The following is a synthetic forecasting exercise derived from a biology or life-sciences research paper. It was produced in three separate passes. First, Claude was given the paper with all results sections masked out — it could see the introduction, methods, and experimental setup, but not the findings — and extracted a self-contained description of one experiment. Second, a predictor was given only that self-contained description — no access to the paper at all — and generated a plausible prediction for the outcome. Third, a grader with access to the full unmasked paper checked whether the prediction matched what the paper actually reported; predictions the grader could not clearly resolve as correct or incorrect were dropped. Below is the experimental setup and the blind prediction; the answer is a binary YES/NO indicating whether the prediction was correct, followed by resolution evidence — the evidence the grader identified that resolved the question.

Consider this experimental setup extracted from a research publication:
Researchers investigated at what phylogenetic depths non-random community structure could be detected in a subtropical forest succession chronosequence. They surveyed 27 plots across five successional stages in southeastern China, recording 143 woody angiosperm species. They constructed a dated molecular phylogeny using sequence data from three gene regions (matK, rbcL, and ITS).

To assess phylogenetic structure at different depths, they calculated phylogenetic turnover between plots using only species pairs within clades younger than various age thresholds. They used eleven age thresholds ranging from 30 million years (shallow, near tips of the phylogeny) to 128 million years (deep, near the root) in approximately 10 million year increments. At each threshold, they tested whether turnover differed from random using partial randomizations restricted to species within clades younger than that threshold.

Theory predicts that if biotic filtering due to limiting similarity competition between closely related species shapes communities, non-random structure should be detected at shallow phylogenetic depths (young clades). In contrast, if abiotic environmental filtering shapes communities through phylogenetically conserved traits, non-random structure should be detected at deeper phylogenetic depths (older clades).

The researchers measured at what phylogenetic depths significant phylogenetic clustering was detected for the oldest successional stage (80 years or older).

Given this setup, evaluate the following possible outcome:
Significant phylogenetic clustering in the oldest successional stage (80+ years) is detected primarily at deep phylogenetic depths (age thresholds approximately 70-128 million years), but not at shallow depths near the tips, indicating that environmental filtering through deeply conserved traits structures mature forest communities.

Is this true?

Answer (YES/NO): NO